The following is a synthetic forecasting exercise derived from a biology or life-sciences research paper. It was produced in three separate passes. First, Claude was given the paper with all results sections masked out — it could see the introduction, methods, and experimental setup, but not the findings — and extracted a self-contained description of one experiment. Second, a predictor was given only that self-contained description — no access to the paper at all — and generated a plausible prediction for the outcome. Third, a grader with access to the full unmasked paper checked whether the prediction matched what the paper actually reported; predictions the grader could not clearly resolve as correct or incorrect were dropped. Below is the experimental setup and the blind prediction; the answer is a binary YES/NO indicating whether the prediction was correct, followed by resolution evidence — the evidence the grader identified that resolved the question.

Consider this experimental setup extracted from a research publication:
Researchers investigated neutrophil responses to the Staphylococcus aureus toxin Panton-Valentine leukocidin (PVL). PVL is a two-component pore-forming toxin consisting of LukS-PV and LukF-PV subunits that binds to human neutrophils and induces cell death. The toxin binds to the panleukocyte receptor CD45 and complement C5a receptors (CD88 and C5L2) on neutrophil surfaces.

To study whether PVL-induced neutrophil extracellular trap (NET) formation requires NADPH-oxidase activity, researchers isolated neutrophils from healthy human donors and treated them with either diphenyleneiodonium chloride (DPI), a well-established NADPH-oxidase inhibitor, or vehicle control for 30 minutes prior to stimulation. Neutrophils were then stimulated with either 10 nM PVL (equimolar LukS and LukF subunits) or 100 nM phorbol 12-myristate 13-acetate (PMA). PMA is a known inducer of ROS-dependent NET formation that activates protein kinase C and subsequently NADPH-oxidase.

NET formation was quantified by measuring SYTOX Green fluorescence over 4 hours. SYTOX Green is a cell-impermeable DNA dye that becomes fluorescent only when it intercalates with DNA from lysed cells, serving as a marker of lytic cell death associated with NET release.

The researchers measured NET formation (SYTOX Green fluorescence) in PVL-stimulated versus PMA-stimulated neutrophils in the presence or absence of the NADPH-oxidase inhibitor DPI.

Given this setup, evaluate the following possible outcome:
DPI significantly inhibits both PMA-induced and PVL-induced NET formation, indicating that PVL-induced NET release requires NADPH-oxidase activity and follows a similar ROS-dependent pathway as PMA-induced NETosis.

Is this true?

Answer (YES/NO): NO